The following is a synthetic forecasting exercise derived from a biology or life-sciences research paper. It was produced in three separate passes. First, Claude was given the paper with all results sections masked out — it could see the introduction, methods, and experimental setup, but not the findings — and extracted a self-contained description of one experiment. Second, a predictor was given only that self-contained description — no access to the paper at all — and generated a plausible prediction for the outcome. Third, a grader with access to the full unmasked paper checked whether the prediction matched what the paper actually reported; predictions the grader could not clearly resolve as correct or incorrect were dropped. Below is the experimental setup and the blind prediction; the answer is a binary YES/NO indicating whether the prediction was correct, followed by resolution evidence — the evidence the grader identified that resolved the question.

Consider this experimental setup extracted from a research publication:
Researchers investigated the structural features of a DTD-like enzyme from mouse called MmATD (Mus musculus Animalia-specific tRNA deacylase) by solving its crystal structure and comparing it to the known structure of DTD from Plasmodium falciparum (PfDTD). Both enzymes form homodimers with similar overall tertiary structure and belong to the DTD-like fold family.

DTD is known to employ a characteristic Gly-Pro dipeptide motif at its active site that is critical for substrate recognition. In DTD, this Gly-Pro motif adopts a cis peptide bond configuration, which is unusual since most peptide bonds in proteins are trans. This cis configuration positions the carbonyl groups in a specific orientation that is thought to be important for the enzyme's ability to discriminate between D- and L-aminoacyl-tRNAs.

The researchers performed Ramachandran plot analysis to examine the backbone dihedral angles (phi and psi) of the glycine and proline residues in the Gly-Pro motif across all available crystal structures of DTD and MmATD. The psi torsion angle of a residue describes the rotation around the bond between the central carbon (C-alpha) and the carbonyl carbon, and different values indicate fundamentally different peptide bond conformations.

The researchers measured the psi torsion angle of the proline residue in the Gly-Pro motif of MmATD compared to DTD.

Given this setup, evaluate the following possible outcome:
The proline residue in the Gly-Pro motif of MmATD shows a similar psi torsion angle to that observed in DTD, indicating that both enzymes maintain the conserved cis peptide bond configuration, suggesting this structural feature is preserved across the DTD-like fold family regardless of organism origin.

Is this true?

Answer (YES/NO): NO